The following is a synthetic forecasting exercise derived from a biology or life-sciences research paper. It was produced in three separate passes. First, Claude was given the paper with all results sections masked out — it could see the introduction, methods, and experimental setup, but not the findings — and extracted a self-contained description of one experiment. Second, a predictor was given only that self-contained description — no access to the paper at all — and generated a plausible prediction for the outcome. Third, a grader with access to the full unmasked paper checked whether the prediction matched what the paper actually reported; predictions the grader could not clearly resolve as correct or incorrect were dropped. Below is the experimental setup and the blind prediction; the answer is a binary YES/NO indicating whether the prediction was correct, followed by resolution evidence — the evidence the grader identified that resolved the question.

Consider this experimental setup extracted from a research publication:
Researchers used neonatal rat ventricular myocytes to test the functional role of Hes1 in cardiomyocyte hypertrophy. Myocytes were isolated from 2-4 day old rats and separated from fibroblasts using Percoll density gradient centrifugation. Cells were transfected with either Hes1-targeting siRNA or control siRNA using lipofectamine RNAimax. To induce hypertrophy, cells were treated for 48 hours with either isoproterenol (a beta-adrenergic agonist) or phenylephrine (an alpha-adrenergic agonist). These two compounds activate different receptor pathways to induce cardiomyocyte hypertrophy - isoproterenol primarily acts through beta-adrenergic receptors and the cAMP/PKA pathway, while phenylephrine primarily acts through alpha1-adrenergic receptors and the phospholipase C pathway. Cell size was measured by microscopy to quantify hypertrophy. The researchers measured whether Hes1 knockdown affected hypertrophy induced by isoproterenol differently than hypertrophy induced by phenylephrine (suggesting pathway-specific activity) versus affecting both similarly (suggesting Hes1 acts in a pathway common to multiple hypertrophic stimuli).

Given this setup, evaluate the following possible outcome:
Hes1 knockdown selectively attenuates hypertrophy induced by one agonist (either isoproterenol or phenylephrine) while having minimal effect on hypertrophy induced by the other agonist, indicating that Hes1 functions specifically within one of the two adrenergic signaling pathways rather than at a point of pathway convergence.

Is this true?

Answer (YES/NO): NO